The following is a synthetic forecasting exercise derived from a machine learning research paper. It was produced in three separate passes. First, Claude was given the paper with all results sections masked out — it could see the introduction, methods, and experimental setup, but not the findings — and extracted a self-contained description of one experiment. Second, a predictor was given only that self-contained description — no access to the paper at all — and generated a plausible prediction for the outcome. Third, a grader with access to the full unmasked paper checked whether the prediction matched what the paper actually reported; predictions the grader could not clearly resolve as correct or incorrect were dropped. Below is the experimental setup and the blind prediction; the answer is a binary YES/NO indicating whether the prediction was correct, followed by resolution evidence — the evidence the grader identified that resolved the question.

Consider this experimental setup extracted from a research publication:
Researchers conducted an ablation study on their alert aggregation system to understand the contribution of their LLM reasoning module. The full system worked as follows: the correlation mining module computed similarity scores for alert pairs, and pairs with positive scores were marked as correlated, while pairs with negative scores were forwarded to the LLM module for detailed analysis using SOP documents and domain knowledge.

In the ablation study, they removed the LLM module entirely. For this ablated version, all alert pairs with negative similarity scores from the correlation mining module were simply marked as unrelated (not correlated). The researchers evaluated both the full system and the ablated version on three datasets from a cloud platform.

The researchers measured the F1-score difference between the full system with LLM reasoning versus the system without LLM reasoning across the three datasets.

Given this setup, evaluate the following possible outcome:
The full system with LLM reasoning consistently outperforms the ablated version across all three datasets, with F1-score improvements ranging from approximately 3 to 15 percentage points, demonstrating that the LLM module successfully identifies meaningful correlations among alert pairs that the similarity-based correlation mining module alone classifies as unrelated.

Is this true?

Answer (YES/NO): NO